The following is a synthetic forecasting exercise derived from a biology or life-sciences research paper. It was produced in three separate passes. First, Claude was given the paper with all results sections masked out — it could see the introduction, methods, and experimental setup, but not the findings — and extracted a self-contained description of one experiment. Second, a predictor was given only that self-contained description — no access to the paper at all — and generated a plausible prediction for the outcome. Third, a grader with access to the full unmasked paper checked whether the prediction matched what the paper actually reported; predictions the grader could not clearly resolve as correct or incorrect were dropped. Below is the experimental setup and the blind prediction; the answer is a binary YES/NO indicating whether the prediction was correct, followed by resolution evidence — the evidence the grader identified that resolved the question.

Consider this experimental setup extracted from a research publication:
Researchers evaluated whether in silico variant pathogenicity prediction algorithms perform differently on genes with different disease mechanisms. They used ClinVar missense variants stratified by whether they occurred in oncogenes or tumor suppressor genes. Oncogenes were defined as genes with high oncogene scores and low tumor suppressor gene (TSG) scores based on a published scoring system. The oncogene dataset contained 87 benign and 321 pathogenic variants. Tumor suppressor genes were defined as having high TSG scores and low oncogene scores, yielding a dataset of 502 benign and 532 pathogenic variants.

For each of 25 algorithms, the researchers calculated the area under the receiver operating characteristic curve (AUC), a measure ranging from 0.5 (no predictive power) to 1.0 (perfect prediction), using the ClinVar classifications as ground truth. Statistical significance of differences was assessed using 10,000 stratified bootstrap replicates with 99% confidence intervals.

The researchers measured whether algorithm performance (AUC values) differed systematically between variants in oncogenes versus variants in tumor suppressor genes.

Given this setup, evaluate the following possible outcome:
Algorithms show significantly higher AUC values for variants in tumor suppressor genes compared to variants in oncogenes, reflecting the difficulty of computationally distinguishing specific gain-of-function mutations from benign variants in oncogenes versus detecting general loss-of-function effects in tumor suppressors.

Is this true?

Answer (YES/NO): NO